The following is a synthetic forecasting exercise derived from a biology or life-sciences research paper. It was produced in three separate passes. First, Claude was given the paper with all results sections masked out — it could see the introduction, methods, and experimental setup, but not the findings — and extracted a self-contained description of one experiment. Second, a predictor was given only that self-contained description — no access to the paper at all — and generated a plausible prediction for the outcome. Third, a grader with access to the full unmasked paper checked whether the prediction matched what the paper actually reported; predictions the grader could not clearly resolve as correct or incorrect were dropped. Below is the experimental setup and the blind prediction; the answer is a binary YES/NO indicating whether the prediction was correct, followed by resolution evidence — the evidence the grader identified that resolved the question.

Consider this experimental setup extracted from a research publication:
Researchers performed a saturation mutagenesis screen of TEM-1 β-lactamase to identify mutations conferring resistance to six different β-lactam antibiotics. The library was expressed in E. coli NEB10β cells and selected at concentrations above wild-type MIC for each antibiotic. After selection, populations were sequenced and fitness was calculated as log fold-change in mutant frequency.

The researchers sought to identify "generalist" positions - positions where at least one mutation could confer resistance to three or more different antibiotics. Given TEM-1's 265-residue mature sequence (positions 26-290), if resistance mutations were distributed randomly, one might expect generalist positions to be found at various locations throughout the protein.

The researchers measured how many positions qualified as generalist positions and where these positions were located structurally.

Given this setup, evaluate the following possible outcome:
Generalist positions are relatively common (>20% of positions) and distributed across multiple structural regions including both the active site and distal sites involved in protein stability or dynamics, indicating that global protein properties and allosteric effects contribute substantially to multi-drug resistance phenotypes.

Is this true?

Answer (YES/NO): NO